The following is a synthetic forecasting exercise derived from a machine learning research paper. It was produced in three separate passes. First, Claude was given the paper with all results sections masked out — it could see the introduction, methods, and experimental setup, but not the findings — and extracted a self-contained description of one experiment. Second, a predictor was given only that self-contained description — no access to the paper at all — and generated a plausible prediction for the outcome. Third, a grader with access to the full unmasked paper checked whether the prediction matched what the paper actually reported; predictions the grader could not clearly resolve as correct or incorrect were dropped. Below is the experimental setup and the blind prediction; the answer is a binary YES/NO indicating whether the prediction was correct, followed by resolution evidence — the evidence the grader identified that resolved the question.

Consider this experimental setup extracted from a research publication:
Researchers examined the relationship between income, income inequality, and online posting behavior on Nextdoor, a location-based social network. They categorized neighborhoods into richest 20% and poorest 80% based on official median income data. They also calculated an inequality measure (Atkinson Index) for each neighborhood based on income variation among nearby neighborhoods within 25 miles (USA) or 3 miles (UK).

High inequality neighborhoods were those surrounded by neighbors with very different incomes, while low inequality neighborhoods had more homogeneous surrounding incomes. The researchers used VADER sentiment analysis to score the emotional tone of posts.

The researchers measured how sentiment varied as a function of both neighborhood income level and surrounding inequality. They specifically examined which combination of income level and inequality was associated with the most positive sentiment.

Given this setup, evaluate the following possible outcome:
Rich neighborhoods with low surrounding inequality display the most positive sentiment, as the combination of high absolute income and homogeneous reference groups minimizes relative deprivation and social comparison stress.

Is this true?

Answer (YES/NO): YES